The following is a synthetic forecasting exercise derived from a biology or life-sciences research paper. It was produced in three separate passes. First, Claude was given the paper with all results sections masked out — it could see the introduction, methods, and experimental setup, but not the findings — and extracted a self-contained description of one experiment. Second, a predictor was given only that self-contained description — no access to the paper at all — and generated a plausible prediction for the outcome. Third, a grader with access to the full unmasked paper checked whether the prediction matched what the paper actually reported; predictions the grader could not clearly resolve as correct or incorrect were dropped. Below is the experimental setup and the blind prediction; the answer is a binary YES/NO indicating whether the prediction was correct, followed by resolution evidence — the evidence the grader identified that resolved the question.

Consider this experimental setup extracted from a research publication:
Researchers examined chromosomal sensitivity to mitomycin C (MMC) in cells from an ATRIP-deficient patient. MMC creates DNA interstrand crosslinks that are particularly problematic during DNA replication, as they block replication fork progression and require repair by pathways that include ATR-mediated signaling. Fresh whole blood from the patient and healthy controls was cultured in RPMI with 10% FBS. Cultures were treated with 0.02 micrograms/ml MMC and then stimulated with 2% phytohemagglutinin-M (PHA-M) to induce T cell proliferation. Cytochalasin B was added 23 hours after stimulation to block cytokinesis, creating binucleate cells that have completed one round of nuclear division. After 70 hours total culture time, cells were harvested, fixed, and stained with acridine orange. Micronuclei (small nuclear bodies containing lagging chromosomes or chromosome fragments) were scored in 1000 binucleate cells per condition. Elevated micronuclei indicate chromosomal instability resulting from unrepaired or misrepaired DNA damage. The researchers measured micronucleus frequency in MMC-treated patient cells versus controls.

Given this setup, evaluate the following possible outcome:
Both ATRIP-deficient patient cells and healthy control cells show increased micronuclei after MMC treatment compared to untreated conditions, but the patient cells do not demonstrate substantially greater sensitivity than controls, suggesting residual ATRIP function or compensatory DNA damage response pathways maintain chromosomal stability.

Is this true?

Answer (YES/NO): NO